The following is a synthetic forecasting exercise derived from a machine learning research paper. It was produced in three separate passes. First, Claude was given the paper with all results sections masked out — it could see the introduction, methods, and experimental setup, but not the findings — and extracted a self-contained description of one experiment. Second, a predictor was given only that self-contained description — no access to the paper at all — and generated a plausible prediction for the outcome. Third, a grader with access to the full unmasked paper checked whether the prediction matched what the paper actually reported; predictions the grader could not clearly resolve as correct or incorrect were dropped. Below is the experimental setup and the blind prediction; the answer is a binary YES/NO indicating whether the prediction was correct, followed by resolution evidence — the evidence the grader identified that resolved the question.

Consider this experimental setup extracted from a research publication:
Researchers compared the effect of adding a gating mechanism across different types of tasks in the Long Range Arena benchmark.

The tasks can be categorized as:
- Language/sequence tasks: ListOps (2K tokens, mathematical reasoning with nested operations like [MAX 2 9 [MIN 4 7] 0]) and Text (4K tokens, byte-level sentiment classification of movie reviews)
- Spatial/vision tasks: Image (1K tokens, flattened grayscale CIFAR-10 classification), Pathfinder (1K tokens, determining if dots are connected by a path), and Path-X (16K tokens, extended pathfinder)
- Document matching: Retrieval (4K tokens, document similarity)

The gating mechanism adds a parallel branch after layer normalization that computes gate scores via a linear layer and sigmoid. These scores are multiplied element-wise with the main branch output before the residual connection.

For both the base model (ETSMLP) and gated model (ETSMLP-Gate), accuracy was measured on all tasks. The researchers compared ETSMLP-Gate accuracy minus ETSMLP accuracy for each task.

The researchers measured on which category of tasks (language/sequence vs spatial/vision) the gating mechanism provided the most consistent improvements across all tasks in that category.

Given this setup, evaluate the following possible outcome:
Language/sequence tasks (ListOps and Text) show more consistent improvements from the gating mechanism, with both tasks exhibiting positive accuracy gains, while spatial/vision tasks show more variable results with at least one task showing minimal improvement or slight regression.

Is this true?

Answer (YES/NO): YES